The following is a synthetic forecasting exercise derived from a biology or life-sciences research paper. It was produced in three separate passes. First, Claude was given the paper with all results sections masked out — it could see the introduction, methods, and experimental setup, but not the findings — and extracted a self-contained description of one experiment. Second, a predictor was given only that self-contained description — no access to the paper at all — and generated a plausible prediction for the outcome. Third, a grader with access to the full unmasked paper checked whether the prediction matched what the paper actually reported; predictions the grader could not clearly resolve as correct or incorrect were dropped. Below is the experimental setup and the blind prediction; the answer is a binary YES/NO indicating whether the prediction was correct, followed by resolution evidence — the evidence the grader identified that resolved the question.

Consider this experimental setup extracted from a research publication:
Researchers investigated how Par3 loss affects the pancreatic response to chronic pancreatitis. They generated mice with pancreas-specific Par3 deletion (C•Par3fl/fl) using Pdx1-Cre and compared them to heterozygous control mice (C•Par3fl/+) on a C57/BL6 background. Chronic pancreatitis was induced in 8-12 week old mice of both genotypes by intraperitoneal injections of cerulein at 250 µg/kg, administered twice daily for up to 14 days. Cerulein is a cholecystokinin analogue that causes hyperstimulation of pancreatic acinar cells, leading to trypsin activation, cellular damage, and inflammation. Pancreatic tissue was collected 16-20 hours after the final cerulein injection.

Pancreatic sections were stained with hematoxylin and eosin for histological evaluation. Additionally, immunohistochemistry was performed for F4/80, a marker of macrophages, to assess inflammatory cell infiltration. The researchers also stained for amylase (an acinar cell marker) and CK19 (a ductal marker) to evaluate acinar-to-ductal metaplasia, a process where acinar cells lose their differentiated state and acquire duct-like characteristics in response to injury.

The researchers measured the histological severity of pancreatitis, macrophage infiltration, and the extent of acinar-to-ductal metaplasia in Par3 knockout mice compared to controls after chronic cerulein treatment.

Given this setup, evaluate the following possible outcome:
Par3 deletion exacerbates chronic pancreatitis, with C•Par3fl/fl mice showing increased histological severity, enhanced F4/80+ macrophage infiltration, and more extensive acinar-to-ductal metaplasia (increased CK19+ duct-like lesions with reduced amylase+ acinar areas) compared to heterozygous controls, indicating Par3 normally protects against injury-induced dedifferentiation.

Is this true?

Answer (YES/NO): NO